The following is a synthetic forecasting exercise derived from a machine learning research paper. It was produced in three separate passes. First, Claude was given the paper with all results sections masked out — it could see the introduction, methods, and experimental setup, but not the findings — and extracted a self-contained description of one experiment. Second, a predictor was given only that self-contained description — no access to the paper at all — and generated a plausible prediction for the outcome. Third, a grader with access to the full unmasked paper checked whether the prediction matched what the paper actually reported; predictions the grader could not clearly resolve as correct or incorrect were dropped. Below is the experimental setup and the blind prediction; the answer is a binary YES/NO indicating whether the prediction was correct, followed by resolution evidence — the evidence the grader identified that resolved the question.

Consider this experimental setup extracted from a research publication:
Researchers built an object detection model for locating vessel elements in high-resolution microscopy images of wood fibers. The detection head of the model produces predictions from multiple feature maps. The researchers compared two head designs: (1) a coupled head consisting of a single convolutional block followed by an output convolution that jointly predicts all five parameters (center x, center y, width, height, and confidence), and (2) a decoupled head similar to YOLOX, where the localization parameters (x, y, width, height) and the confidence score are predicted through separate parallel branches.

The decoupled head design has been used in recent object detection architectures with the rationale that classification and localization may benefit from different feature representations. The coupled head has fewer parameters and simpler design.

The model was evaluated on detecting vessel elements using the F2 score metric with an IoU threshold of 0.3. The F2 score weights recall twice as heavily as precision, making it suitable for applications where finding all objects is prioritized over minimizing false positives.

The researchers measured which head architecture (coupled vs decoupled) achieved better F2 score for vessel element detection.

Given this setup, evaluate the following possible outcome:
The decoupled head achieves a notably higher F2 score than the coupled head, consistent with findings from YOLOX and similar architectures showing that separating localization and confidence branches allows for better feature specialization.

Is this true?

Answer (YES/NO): NO